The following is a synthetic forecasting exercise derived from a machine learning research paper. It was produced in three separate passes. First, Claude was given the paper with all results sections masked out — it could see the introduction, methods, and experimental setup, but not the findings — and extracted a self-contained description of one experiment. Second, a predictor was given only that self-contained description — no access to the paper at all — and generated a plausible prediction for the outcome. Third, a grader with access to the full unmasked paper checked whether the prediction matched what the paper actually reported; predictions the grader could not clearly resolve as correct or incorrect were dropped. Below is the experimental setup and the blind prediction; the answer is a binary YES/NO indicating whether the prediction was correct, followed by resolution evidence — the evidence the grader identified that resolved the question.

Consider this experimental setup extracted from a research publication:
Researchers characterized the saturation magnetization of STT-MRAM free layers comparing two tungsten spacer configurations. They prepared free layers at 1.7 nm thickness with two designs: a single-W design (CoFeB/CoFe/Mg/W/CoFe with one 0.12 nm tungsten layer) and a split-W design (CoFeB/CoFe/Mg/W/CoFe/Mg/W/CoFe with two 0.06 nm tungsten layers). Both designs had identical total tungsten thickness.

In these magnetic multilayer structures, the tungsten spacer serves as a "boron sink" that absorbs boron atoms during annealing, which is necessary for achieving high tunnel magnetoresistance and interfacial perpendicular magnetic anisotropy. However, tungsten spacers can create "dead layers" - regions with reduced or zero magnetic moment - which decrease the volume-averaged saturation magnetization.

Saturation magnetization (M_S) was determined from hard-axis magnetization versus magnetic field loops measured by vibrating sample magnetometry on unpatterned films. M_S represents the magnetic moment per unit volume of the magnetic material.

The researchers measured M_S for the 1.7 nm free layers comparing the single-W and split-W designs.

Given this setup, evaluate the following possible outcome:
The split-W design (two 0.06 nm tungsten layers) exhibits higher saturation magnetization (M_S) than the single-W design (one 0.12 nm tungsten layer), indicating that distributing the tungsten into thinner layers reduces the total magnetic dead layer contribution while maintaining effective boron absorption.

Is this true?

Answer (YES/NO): NO